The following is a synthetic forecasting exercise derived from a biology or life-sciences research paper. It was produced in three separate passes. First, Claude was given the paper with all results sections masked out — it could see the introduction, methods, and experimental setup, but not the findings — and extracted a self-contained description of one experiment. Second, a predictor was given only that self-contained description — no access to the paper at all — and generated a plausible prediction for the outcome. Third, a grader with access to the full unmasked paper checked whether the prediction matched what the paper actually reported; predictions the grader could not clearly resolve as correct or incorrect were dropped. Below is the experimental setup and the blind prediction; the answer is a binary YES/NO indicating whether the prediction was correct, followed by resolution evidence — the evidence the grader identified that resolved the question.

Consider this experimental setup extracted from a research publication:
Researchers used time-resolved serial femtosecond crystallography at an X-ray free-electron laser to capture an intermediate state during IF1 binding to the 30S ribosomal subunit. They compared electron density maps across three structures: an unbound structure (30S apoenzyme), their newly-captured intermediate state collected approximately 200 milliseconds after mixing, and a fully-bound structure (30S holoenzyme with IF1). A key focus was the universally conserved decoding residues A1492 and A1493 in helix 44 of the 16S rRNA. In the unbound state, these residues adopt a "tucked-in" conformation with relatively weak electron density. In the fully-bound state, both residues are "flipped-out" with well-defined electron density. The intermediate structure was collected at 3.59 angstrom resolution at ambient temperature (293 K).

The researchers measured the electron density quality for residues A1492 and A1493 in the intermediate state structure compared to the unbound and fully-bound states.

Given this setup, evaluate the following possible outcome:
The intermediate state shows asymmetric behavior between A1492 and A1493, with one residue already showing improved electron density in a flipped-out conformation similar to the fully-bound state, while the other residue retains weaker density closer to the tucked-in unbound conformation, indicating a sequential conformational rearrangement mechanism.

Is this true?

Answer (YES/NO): YES